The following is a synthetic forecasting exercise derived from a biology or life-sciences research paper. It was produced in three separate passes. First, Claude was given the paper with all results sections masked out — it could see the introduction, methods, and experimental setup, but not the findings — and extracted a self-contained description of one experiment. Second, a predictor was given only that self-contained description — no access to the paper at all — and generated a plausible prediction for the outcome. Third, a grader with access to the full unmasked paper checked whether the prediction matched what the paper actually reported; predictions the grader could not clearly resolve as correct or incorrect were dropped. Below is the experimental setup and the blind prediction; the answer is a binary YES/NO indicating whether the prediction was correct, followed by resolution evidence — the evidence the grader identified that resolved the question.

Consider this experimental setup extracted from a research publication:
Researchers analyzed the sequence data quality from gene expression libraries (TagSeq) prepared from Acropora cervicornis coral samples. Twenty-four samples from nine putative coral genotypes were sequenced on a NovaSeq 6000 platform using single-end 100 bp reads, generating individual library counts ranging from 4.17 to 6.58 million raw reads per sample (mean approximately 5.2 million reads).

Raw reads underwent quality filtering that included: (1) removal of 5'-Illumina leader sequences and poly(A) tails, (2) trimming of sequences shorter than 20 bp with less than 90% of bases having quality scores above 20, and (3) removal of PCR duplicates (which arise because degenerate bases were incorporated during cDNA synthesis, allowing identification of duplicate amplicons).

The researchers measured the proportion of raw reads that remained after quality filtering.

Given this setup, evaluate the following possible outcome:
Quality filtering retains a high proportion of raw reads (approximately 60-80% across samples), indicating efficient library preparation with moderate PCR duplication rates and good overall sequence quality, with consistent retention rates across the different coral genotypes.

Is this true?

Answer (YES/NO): NO